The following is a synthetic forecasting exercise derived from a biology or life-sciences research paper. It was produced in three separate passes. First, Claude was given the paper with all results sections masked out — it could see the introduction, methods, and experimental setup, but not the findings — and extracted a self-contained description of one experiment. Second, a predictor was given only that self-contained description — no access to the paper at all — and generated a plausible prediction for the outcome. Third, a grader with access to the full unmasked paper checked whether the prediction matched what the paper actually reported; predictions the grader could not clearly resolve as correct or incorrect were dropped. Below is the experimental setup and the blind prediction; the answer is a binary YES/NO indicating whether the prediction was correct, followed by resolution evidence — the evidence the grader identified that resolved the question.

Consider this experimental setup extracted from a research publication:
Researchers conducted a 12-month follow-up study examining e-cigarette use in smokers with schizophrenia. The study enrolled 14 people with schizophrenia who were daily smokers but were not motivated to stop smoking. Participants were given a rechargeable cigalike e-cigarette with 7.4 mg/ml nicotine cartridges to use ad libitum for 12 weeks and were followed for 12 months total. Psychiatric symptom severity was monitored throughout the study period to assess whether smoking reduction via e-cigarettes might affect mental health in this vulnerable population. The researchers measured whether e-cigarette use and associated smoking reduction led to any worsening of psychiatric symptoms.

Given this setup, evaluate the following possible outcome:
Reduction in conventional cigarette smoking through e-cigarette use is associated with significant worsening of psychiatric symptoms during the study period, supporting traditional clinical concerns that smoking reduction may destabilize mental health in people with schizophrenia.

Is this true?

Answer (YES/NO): NO